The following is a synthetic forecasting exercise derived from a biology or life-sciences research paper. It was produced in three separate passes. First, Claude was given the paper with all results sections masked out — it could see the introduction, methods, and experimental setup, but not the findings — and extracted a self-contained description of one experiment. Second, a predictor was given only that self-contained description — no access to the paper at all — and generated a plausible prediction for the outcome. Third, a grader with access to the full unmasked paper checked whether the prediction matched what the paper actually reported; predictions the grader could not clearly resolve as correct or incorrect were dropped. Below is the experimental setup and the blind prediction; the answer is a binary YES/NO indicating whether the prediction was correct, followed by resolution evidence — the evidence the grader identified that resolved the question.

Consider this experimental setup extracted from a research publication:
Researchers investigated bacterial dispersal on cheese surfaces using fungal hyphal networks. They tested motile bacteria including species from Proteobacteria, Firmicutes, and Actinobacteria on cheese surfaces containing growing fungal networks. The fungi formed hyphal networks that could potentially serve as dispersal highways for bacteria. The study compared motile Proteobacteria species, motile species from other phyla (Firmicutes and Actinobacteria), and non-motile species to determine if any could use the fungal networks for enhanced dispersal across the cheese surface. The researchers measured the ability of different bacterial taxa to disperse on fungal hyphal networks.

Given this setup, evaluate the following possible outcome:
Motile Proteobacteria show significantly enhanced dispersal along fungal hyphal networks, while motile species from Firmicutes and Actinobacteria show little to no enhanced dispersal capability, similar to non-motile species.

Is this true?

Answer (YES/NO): YES